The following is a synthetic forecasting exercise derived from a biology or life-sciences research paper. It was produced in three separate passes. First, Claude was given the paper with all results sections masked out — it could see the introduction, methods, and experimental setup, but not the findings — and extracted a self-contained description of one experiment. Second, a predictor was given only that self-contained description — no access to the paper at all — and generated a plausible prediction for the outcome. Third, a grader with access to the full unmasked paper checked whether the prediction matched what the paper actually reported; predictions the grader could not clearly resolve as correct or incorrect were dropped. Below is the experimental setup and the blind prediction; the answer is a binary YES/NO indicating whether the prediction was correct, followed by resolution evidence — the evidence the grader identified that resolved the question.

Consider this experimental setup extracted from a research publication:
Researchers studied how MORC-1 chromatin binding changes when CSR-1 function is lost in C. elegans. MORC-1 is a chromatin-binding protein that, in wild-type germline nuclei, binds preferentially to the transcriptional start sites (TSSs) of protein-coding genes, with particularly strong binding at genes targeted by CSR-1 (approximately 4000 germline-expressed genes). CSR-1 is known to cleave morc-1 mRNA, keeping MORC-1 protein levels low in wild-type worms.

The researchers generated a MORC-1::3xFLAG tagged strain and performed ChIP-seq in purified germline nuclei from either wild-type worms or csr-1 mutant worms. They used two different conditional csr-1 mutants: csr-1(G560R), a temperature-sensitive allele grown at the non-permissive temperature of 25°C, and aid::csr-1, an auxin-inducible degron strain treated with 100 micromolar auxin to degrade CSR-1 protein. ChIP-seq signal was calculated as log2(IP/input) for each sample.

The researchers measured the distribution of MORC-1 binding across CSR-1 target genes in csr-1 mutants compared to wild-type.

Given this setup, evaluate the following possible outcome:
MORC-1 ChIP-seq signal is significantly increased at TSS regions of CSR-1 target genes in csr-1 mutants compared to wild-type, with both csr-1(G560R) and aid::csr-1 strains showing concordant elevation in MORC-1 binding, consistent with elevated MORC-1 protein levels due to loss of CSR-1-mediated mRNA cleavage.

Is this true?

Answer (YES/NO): YES